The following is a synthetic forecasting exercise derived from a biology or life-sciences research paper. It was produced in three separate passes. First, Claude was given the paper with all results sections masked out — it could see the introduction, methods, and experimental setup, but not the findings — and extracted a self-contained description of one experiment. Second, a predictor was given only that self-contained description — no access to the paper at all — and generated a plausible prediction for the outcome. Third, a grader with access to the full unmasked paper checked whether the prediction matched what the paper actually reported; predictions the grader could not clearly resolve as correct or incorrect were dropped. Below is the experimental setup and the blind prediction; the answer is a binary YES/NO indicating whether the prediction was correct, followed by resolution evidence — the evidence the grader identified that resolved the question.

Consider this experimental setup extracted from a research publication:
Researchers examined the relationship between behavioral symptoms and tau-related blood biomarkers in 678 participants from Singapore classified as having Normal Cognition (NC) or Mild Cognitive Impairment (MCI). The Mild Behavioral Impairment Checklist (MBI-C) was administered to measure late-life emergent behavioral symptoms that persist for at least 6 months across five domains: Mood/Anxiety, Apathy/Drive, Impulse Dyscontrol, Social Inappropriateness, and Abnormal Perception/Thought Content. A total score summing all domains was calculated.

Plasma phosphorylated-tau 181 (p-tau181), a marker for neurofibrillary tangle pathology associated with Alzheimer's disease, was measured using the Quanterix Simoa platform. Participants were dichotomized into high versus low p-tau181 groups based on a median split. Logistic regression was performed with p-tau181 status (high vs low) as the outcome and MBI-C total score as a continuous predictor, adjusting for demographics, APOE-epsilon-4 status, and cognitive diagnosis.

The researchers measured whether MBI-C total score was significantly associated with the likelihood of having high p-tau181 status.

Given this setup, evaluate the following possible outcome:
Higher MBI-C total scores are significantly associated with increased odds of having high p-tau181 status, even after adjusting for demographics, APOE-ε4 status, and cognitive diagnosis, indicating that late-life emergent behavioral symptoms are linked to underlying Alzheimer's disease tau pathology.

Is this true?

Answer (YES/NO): YES